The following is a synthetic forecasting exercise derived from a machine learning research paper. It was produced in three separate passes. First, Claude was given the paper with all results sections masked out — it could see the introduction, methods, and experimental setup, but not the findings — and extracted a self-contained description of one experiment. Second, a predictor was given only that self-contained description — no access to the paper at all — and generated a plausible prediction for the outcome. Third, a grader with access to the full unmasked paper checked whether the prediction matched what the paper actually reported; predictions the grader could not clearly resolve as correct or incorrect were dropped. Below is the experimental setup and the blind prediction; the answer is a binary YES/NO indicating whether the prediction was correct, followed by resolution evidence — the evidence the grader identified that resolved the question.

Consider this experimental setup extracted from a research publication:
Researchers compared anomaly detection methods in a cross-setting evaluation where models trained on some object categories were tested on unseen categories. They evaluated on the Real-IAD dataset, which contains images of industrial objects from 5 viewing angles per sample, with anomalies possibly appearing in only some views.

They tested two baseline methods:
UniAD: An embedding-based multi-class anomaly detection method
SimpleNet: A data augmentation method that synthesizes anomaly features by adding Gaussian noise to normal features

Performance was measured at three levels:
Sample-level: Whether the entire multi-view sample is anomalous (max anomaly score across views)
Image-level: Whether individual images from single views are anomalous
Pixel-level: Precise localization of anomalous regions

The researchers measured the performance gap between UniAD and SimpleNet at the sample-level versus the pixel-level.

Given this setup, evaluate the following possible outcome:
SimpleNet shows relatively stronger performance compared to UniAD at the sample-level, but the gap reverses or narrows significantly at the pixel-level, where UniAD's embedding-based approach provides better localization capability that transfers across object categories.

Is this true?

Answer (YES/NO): NO